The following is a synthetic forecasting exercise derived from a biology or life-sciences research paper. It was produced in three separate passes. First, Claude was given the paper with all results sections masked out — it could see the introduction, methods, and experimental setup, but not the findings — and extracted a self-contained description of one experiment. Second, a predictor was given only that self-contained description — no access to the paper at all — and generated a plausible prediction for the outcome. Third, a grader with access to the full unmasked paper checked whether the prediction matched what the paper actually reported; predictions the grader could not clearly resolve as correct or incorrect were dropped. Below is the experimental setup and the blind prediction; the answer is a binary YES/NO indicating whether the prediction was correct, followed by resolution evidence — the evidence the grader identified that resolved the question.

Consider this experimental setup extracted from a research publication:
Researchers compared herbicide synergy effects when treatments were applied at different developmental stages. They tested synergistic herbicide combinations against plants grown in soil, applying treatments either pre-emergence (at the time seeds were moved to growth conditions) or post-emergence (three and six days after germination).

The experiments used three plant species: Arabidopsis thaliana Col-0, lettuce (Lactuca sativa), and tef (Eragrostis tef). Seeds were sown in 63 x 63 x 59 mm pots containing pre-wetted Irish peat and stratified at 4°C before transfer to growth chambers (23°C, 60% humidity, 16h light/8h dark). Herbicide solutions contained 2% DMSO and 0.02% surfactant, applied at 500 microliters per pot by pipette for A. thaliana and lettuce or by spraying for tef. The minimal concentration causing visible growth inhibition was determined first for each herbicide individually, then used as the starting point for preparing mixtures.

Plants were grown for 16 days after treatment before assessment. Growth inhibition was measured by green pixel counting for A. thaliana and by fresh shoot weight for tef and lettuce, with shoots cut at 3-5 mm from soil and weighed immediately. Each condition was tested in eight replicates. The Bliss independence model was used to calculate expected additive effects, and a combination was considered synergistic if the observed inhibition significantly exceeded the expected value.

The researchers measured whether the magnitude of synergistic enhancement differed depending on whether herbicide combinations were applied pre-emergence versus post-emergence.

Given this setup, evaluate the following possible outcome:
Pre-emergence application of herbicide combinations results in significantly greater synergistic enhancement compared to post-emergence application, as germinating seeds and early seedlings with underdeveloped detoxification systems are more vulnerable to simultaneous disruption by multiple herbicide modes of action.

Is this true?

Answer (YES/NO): NO